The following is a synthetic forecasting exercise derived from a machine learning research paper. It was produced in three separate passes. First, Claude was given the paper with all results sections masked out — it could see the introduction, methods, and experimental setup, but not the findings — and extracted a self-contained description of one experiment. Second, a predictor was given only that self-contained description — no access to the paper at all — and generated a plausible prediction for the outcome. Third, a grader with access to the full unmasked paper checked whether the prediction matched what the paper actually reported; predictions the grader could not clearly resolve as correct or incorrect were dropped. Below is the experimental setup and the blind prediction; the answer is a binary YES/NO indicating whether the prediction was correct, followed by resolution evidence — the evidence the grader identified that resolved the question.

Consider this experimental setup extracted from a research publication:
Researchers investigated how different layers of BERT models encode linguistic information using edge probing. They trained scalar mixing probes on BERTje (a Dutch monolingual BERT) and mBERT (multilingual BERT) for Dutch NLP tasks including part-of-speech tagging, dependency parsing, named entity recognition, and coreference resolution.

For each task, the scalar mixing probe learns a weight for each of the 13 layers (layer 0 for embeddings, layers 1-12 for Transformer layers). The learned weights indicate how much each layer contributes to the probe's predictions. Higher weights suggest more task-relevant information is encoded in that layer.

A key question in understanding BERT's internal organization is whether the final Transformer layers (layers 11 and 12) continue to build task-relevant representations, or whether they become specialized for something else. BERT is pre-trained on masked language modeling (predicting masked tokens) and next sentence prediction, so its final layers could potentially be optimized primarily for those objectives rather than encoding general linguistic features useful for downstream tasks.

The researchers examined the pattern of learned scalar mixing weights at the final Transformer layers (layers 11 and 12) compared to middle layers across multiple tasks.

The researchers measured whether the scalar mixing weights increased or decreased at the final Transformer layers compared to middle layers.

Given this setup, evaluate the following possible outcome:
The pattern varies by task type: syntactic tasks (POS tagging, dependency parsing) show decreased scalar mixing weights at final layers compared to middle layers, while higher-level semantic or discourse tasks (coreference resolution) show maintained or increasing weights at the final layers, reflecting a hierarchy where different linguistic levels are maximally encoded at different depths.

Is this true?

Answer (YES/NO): NO